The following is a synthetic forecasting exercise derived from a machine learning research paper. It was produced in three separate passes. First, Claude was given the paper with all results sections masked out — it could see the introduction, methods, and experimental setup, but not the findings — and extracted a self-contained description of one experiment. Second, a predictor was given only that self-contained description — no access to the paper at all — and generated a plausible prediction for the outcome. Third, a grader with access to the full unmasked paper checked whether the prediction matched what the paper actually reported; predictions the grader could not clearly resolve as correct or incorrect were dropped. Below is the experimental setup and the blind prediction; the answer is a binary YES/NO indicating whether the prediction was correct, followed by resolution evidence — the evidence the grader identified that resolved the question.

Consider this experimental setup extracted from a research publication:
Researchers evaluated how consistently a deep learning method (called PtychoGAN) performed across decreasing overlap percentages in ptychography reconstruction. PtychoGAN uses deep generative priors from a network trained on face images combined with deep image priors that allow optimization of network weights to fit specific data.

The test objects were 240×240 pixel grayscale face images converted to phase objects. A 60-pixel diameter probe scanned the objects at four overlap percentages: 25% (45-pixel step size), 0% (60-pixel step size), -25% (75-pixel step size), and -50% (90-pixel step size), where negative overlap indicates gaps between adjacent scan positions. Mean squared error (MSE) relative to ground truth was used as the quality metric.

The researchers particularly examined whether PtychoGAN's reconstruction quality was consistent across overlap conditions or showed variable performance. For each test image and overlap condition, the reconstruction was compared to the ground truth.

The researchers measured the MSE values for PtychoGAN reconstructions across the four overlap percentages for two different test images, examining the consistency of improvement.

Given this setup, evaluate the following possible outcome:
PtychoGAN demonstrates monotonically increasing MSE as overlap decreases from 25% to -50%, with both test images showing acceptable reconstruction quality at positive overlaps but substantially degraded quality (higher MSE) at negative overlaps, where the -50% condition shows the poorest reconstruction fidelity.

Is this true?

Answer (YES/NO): NO